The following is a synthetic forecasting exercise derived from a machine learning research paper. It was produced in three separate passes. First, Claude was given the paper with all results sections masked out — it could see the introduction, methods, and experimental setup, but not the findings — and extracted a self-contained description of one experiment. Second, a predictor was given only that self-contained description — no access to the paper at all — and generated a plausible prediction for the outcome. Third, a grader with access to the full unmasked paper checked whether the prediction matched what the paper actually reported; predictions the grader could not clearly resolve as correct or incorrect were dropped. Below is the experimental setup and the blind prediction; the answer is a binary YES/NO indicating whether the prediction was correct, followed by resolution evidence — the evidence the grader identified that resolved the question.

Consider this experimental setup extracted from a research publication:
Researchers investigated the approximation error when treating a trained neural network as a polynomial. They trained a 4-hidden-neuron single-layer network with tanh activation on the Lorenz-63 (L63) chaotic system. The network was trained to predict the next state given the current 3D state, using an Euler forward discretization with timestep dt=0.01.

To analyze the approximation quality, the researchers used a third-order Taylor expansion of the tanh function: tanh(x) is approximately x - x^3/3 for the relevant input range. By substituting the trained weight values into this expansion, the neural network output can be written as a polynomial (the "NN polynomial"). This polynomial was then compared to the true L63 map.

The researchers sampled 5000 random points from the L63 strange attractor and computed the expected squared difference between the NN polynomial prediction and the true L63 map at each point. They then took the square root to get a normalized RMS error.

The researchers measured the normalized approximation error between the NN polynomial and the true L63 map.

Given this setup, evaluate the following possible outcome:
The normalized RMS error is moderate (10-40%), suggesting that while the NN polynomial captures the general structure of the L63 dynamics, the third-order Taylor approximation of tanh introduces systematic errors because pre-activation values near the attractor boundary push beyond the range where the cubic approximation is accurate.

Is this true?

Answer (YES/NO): YES